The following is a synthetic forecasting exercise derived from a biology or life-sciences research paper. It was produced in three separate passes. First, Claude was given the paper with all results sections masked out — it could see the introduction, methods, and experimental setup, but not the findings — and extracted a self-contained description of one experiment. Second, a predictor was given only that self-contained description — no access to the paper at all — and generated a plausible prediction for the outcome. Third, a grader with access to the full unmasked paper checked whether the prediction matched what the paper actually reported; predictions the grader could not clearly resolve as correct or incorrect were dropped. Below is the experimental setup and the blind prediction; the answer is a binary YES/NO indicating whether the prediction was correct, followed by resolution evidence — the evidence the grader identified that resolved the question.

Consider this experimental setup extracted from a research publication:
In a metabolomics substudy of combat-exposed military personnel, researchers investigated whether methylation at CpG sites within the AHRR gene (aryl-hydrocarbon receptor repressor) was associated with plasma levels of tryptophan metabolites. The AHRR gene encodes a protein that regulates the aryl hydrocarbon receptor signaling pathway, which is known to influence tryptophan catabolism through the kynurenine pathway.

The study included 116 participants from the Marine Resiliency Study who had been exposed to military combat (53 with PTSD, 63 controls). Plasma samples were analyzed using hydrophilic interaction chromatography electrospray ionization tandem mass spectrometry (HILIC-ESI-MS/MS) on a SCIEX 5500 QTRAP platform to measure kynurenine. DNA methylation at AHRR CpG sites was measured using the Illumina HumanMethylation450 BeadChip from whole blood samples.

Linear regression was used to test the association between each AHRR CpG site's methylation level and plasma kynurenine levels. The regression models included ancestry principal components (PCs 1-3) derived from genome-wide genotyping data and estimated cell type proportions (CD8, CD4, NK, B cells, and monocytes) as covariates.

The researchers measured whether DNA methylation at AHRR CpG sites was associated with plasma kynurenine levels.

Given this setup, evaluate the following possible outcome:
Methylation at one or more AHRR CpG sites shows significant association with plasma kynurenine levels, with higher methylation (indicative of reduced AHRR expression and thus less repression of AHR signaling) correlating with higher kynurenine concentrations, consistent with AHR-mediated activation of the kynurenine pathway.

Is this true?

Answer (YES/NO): YES